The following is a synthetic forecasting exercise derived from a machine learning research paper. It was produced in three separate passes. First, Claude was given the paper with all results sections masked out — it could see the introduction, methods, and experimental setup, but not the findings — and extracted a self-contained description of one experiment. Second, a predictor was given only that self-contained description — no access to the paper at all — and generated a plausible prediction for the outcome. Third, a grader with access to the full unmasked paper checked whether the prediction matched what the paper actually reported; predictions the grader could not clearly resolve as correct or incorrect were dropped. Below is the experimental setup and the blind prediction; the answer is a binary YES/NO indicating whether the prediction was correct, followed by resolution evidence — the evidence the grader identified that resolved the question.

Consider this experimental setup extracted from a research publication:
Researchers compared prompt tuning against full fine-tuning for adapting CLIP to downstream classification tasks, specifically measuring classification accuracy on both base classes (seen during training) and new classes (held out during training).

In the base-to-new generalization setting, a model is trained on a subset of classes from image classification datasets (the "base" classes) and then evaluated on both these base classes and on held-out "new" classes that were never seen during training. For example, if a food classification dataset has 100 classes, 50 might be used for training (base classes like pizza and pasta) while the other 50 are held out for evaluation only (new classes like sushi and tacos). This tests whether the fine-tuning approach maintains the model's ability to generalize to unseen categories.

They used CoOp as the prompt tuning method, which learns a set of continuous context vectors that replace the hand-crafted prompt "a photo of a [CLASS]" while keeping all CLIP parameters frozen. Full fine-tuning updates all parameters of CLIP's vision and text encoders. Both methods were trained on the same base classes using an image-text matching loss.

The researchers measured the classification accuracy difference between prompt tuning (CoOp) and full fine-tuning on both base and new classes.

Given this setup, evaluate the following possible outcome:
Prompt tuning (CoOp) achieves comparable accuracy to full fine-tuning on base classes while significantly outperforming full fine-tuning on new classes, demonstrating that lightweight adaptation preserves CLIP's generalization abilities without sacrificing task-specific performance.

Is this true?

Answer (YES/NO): NO